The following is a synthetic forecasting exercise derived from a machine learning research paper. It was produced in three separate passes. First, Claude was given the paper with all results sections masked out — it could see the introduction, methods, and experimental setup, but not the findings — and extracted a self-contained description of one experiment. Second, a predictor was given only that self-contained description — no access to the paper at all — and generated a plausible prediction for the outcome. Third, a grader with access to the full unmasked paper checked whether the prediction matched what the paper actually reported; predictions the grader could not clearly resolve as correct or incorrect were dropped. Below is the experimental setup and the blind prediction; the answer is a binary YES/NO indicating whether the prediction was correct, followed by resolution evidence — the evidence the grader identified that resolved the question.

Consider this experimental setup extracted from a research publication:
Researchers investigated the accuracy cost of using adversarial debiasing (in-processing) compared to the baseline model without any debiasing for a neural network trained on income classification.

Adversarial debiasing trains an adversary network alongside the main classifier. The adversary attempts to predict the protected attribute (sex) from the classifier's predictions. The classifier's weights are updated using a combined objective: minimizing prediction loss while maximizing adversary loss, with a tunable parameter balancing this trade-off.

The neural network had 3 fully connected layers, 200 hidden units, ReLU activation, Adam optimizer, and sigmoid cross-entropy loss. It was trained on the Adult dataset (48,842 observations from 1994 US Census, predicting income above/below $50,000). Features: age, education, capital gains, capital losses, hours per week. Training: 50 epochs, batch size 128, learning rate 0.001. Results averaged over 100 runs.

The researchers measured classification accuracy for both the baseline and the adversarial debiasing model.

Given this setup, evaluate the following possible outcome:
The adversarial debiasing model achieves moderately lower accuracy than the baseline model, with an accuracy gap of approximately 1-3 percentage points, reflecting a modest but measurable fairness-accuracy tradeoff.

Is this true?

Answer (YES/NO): YES